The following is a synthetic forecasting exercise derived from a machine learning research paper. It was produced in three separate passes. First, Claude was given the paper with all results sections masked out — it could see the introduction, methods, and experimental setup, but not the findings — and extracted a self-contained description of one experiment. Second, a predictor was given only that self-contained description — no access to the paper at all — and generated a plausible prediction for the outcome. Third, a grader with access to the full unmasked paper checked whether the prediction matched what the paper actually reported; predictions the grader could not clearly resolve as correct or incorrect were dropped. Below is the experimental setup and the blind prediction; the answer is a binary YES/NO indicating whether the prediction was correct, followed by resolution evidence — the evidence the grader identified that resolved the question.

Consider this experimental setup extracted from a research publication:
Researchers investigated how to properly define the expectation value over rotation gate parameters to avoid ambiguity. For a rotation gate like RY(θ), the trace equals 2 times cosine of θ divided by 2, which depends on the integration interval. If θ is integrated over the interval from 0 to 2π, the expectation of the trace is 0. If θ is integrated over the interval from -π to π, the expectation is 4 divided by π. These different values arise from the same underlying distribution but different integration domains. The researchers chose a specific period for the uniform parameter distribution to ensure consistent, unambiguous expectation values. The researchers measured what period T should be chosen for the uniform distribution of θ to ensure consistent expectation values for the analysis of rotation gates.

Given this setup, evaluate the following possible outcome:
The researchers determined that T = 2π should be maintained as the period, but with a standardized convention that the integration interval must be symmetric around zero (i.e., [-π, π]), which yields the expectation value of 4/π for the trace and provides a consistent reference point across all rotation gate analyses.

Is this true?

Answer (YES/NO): NO